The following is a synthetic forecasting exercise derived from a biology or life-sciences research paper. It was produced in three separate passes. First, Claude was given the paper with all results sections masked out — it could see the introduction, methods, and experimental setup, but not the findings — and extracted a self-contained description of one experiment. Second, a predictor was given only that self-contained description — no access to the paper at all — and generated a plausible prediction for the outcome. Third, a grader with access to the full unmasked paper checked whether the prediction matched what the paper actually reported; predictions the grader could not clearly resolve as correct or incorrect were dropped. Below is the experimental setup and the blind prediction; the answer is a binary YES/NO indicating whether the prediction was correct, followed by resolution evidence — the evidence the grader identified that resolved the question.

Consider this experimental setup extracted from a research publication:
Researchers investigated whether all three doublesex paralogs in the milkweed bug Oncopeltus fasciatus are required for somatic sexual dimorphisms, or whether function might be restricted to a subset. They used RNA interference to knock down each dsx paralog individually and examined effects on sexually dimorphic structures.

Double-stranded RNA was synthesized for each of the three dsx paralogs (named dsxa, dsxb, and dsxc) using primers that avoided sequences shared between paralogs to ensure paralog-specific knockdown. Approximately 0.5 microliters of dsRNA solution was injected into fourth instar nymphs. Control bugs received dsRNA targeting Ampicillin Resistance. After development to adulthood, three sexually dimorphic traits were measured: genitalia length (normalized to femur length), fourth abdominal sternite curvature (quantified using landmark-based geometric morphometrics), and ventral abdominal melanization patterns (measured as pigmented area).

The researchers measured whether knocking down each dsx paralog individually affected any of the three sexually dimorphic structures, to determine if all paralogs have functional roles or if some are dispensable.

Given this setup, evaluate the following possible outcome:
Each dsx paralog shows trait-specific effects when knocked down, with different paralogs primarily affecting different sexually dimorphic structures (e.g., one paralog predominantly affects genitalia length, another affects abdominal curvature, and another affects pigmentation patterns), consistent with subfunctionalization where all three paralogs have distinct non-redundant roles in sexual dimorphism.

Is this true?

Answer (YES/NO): NO